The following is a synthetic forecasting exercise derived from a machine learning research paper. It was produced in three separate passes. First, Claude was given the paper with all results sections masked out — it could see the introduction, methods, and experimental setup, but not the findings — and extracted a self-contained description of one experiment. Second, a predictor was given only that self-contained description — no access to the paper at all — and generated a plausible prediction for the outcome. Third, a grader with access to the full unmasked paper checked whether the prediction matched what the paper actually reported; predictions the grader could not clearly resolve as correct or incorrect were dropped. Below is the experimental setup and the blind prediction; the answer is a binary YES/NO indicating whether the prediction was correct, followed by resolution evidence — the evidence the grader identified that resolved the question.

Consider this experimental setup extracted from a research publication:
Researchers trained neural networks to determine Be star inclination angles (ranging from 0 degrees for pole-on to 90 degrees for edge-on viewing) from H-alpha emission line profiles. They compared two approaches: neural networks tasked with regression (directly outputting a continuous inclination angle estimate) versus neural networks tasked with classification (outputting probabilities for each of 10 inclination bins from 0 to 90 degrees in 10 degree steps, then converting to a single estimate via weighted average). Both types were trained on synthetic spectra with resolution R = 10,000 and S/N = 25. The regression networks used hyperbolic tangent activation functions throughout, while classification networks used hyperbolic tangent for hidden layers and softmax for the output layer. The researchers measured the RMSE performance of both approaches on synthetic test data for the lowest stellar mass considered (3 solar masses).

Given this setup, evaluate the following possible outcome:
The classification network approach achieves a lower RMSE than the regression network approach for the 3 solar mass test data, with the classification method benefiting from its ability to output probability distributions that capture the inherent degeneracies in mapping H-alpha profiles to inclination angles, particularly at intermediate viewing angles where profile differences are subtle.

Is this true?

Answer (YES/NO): NO